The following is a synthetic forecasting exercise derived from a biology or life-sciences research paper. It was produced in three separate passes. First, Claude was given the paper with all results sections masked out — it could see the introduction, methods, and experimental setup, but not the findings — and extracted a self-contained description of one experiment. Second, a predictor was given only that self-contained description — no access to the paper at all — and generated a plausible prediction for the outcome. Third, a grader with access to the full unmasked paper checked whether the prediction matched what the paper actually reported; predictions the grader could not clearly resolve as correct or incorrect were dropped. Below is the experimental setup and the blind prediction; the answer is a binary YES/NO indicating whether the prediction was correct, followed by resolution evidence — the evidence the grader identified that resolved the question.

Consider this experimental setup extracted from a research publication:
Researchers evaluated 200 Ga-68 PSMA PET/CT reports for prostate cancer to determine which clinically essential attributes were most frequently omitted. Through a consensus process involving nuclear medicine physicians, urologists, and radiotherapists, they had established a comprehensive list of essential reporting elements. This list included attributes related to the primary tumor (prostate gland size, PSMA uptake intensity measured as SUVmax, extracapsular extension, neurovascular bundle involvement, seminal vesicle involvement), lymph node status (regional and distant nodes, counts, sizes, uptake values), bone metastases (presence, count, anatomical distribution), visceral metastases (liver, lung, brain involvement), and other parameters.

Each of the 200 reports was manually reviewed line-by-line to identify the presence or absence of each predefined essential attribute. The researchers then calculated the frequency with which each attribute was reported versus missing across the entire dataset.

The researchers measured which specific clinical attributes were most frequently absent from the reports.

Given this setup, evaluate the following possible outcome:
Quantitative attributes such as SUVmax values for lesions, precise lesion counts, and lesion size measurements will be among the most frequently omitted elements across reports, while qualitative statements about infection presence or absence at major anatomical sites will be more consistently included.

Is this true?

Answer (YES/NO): YES